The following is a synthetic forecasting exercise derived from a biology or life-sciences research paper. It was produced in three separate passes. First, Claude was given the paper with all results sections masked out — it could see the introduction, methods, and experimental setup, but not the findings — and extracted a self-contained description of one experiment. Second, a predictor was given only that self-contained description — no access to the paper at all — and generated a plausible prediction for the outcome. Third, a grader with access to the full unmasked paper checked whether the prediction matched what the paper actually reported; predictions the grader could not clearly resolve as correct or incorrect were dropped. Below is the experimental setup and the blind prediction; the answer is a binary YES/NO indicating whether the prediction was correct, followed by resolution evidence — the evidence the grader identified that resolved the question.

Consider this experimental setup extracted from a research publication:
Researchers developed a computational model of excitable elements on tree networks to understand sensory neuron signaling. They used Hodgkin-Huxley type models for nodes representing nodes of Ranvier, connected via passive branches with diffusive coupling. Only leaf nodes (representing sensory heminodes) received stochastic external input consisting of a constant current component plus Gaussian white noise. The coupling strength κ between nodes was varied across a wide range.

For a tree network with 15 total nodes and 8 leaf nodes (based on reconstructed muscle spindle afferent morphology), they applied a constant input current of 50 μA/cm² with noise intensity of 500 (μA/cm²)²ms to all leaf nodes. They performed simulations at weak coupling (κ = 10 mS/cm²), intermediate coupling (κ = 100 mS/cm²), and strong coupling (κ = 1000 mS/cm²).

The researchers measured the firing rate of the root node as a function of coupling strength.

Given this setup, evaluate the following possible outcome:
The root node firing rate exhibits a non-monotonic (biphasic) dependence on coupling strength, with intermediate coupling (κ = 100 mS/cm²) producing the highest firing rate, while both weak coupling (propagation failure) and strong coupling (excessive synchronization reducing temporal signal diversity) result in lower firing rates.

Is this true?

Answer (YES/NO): YES